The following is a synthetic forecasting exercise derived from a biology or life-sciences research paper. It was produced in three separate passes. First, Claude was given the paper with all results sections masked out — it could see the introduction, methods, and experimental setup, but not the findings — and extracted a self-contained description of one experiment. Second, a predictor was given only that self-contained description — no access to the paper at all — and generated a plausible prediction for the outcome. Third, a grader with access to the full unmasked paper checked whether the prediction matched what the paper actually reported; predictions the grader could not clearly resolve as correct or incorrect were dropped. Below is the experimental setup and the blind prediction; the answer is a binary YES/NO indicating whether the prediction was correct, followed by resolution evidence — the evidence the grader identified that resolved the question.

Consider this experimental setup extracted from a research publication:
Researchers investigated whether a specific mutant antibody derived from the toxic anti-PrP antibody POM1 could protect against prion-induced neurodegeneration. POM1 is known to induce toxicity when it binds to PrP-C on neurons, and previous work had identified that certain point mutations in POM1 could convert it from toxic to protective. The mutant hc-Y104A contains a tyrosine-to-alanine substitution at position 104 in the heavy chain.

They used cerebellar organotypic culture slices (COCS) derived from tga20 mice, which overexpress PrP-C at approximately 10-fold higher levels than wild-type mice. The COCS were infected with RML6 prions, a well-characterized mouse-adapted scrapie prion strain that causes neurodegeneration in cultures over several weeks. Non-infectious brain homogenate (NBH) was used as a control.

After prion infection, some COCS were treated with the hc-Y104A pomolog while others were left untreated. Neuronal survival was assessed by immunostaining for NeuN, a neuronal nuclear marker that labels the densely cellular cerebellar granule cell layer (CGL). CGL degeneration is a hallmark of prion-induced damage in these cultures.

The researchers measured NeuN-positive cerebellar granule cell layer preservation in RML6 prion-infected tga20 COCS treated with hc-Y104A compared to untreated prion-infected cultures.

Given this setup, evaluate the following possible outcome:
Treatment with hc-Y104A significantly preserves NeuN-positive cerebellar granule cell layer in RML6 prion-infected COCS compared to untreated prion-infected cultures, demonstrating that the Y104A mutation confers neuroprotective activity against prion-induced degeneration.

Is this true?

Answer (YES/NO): YES